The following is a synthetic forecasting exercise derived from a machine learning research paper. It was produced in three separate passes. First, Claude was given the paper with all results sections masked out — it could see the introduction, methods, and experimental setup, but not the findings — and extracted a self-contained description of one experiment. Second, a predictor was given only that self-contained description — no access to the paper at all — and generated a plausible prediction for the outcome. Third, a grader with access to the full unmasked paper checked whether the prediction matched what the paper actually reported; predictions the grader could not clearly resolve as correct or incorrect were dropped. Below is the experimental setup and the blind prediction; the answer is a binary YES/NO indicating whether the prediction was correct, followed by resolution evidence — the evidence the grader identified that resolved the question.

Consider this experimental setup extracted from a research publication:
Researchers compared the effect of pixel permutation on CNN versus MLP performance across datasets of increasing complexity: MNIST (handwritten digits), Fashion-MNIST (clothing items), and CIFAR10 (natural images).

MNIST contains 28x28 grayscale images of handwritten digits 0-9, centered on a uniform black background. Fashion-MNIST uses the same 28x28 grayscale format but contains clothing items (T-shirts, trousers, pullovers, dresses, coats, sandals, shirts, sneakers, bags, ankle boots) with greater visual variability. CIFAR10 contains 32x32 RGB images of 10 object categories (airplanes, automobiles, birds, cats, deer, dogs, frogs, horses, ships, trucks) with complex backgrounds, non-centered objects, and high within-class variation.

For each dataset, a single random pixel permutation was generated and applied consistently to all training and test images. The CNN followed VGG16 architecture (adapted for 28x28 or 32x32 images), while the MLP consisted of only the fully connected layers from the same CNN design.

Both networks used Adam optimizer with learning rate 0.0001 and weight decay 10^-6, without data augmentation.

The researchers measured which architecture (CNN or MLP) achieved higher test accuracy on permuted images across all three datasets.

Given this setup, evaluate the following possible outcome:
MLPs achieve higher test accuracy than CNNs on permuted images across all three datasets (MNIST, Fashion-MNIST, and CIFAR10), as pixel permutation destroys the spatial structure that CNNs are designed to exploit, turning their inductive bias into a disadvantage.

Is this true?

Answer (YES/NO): YES